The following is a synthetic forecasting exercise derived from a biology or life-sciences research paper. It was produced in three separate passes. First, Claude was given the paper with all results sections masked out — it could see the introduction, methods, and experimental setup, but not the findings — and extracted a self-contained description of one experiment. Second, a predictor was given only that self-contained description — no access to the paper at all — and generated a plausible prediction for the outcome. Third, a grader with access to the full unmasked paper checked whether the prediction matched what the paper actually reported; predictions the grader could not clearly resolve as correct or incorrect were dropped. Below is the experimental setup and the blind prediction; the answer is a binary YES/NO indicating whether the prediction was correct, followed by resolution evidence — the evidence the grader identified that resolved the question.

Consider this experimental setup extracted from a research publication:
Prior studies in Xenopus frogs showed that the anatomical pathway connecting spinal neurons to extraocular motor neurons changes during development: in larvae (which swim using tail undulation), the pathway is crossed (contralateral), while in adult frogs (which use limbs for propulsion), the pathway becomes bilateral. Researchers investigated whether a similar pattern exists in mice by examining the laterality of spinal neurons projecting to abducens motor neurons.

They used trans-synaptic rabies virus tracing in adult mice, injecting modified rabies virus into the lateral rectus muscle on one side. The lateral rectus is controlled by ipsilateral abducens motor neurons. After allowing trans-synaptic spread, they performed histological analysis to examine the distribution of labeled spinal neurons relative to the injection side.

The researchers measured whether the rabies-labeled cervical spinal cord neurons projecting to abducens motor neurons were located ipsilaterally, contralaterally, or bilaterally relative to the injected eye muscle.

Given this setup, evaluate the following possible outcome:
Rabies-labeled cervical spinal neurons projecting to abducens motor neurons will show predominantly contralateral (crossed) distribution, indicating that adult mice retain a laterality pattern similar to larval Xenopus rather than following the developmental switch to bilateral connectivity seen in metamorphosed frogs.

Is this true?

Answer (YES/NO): NO